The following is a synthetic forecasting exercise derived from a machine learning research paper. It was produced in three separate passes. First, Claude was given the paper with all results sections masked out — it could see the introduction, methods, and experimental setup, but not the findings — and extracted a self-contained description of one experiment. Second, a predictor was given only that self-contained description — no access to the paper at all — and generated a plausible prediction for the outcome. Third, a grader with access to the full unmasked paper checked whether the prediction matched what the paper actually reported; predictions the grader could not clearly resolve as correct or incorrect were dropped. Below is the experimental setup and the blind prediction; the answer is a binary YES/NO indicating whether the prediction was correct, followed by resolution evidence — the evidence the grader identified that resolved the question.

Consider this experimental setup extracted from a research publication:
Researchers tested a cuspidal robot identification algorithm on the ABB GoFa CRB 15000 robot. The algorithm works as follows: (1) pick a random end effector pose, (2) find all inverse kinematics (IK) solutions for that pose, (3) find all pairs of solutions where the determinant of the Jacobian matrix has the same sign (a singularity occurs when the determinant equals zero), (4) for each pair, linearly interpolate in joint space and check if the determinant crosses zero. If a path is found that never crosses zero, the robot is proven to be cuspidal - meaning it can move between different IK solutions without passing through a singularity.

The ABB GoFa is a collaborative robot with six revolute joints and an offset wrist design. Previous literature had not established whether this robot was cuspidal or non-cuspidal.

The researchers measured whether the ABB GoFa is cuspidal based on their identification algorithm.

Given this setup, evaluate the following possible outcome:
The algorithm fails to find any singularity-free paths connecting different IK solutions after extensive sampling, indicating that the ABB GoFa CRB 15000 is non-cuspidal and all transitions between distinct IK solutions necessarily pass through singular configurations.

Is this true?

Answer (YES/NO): NO